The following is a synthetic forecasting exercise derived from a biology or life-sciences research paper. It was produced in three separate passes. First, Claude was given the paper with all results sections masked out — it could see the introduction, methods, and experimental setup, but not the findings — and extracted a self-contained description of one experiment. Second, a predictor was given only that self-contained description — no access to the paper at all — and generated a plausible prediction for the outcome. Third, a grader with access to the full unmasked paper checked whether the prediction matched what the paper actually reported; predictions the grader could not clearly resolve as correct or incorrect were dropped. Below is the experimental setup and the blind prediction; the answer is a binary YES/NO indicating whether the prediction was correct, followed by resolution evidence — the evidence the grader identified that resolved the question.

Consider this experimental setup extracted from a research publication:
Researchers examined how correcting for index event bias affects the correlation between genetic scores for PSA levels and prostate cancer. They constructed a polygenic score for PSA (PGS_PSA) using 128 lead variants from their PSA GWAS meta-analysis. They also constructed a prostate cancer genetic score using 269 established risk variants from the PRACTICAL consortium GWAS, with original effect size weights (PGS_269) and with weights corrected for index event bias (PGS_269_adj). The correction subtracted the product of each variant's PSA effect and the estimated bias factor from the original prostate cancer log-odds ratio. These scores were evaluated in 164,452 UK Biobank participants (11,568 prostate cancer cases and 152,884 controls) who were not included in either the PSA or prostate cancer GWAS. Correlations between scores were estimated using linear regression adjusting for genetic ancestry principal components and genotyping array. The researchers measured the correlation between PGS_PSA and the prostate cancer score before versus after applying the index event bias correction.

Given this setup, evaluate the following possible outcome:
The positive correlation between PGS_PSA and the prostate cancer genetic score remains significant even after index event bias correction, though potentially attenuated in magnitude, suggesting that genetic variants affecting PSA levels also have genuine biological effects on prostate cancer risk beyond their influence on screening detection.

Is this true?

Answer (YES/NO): NO